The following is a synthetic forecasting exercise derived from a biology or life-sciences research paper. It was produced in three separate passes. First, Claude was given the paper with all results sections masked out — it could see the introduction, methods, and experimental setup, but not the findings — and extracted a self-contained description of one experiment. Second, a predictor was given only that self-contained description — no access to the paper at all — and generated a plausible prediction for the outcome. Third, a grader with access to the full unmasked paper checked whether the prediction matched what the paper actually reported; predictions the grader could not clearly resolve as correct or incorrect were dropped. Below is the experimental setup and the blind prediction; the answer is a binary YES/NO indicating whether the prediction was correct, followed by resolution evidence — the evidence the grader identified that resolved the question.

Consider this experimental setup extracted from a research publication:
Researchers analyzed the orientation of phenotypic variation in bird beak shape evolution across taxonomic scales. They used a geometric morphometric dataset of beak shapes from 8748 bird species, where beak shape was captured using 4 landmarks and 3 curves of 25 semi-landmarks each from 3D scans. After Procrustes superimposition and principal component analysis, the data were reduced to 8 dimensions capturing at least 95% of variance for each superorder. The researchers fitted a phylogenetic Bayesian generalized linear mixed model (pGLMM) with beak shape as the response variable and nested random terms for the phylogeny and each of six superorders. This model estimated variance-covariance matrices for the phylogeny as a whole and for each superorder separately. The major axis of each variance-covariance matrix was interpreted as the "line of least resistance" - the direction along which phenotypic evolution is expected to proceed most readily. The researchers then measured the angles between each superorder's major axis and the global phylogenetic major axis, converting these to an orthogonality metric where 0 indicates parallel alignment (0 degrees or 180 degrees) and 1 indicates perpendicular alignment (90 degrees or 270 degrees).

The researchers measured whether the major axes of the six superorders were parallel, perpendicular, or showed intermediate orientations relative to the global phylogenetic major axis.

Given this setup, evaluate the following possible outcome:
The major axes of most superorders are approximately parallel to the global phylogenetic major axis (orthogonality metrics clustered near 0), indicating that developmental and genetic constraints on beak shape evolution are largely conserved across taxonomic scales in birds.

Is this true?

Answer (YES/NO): NO